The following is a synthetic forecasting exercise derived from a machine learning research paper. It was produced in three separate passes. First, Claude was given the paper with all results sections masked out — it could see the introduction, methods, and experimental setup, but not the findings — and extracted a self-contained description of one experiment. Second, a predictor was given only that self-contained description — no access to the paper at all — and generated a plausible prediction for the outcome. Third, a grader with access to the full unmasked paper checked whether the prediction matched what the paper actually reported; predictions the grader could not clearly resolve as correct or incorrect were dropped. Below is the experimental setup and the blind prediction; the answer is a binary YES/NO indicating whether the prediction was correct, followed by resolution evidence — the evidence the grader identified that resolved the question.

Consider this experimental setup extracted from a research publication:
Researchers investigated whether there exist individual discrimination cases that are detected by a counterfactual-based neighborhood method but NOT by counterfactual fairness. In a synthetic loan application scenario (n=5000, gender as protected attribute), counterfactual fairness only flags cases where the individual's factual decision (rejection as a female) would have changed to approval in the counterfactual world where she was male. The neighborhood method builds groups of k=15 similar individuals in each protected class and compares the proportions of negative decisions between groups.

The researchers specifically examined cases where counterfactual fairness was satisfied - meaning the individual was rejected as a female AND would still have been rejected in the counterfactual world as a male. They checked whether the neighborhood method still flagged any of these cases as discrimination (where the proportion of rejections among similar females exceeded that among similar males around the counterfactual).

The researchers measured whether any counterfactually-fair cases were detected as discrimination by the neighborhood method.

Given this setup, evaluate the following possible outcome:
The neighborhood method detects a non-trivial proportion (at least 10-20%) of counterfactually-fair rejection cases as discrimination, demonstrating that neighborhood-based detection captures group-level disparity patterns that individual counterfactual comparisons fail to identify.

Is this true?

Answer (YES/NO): NO